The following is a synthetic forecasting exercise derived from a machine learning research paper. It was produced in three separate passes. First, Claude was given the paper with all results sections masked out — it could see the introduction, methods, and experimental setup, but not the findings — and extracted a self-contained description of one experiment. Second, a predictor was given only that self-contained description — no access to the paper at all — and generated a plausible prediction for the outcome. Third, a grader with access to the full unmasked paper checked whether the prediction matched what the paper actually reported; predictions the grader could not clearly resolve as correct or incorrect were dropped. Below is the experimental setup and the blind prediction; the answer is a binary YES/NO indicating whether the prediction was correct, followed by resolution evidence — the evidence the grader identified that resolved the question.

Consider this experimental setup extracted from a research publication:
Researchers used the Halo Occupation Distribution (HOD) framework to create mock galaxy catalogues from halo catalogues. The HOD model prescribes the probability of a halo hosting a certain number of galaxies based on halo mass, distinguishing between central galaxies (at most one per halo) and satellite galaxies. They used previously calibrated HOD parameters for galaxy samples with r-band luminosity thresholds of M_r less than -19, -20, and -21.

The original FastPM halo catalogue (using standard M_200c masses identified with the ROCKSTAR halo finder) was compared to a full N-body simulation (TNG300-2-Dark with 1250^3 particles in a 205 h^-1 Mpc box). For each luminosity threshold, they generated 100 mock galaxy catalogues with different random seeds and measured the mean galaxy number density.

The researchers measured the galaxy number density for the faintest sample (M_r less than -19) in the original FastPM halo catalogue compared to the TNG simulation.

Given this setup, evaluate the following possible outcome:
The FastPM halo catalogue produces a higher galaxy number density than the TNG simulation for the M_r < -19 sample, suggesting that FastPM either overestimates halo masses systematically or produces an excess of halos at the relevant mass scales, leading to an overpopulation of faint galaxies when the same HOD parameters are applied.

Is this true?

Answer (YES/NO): NO